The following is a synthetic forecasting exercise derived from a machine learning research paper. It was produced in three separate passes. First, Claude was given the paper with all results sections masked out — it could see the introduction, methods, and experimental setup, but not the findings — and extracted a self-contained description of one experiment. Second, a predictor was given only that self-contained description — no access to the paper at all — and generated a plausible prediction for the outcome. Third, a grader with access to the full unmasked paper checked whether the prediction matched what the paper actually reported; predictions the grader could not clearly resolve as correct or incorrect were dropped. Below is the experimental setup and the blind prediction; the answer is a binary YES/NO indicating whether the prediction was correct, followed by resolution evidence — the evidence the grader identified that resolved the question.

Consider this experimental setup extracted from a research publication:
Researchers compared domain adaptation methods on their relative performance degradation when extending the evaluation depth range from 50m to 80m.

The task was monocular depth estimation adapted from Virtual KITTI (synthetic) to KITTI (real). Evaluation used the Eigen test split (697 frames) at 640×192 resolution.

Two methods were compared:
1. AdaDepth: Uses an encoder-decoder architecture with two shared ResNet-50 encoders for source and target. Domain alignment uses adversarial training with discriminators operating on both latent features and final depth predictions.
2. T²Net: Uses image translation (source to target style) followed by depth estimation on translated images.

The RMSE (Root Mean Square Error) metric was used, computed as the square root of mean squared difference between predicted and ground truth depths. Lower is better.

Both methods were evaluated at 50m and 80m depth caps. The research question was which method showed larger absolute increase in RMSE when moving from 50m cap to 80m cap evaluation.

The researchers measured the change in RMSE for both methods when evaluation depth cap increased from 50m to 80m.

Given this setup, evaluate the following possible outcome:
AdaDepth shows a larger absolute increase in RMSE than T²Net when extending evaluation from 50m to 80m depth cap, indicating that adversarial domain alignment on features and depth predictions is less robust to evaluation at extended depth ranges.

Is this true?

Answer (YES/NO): NO